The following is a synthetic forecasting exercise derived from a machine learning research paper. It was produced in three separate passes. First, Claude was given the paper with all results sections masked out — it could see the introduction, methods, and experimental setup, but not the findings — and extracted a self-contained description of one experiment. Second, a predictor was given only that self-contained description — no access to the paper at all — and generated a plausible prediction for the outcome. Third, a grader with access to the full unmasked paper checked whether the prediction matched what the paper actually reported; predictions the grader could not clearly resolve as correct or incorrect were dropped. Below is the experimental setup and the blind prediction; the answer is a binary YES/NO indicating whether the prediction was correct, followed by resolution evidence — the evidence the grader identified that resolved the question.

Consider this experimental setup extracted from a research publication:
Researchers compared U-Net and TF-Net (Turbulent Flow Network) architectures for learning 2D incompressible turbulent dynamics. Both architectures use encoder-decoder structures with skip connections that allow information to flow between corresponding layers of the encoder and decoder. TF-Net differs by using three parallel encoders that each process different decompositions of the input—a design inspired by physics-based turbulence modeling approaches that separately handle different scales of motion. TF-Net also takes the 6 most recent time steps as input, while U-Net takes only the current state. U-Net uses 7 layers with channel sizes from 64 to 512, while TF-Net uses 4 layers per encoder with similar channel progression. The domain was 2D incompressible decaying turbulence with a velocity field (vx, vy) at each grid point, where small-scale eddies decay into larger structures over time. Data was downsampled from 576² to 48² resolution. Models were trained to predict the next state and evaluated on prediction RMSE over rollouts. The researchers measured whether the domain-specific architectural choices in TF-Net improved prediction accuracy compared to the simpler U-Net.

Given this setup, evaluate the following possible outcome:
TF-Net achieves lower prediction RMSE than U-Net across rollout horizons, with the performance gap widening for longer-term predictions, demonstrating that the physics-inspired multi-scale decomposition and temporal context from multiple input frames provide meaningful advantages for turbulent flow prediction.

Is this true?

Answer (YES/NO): NO